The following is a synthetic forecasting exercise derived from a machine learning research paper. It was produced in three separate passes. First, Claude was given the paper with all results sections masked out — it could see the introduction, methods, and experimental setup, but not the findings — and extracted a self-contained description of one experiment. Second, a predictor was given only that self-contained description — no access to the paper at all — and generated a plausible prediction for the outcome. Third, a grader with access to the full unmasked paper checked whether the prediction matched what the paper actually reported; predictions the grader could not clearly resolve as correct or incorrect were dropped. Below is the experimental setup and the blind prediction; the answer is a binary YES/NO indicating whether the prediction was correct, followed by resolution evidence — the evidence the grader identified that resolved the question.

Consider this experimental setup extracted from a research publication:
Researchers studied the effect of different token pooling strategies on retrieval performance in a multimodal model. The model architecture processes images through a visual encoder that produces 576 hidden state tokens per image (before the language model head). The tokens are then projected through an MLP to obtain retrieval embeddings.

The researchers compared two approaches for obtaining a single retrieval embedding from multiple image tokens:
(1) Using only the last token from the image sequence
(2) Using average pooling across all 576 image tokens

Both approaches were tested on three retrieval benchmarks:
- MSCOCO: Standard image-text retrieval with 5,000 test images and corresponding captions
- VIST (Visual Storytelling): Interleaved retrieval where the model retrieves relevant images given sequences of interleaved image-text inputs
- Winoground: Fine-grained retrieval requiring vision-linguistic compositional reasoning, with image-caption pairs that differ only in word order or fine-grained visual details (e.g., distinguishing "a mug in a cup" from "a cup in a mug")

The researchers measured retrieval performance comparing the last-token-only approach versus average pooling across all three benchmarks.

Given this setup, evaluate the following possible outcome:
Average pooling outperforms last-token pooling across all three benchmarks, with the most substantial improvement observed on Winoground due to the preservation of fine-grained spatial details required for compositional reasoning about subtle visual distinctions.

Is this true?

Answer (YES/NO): NO